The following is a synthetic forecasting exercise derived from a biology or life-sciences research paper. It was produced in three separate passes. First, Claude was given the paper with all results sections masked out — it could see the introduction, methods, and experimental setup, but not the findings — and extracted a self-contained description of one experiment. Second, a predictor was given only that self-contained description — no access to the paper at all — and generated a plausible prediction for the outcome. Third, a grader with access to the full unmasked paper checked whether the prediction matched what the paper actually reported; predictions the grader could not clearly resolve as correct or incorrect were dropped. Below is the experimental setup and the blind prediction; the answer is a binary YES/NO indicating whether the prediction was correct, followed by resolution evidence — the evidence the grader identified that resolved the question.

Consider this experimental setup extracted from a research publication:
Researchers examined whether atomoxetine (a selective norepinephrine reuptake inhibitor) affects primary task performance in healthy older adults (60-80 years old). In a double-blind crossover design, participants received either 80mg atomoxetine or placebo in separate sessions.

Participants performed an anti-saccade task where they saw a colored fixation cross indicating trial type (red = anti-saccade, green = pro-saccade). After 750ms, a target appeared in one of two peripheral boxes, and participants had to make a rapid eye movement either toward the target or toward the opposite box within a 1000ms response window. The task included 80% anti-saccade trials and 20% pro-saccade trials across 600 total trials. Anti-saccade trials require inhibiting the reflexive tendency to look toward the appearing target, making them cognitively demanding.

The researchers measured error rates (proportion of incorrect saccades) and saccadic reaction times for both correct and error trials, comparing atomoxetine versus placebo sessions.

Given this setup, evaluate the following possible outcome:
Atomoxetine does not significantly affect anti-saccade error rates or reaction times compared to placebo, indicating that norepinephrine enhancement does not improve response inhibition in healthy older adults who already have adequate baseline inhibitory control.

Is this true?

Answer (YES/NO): YES